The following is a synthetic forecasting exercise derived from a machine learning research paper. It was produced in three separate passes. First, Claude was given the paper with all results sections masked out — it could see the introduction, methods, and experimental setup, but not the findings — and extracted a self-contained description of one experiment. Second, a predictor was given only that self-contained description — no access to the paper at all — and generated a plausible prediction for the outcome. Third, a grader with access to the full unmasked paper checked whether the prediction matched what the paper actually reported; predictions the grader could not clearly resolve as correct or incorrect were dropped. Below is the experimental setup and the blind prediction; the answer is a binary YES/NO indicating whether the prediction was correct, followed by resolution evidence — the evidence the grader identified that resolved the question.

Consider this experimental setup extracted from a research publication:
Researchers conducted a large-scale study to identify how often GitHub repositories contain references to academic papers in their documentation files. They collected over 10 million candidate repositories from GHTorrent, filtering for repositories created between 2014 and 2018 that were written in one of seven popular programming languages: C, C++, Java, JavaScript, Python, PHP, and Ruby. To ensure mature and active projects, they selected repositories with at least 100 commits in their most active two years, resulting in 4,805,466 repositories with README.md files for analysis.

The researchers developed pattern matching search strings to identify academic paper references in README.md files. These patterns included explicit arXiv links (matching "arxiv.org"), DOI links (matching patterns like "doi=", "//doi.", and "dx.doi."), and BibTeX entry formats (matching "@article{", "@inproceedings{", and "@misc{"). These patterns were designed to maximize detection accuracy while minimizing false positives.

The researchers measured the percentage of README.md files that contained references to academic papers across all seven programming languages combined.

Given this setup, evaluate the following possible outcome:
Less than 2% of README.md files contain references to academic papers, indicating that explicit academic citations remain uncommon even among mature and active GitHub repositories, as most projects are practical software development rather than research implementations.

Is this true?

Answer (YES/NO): YES